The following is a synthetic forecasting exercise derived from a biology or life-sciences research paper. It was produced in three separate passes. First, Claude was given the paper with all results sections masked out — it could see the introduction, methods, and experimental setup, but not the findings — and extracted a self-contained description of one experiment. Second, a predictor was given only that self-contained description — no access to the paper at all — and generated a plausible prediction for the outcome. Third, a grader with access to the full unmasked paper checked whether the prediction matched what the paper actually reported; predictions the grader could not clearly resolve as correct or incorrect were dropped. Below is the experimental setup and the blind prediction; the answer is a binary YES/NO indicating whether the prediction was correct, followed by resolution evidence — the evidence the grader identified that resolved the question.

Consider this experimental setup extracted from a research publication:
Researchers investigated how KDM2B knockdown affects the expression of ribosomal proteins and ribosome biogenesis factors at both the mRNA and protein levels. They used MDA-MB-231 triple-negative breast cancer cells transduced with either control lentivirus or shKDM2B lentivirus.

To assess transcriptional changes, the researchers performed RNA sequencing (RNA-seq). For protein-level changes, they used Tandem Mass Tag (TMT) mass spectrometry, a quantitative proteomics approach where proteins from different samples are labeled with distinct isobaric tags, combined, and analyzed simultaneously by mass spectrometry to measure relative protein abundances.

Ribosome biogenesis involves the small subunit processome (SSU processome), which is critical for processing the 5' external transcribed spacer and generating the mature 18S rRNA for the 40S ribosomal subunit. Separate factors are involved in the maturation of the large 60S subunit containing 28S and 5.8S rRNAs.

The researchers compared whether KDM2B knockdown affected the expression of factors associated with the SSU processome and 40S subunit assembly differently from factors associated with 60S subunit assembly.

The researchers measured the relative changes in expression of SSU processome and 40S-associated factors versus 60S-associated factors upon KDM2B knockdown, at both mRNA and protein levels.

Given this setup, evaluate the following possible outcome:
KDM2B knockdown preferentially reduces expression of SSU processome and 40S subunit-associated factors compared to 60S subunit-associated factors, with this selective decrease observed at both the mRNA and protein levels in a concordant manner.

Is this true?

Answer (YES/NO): YES